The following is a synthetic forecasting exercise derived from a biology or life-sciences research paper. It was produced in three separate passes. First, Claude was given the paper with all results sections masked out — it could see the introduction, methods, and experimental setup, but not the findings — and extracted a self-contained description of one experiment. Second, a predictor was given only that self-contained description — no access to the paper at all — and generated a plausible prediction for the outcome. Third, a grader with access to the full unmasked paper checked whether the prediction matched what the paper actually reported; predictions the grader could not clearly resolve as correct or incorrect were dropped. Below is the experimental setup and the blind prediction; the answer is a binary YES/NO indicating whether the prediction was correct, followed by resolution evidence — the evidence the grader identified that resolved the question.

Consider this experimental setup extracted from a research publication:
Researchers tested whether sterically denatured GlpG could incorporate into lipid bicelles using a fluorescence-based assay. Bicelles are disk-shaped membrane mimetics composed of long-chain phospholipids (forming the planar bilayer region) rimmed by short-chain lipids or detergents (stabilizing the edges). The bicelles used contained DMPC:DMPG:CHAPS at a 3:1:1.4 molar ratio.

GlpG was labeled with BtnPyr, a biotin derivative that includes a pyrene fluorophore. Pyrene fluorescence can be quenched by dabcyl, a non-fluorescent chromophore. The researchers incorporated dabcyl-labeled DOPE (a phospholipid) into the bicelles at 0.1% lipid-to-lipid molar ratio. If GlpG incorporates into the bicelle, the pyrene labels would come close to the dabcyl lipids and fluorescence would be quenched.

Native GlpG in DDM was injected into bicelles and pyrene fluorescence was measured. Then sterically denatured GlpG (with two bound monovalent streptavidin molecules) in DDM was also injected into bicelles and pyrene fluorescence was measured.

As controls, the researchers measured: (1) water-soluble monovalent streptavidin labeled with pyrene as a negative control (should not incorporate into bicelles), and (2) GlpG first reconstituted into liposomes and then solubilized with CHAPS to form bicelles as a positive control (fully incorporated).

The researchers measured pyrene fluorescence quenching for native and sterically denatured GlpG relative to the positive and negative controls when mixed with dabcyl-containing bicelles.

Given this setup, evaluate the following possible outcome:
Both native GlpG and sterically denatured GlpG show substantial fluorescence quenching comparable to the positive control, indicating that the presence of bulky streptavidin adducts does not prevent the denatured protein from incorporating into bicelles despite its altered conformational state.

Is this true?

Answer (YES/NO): YES